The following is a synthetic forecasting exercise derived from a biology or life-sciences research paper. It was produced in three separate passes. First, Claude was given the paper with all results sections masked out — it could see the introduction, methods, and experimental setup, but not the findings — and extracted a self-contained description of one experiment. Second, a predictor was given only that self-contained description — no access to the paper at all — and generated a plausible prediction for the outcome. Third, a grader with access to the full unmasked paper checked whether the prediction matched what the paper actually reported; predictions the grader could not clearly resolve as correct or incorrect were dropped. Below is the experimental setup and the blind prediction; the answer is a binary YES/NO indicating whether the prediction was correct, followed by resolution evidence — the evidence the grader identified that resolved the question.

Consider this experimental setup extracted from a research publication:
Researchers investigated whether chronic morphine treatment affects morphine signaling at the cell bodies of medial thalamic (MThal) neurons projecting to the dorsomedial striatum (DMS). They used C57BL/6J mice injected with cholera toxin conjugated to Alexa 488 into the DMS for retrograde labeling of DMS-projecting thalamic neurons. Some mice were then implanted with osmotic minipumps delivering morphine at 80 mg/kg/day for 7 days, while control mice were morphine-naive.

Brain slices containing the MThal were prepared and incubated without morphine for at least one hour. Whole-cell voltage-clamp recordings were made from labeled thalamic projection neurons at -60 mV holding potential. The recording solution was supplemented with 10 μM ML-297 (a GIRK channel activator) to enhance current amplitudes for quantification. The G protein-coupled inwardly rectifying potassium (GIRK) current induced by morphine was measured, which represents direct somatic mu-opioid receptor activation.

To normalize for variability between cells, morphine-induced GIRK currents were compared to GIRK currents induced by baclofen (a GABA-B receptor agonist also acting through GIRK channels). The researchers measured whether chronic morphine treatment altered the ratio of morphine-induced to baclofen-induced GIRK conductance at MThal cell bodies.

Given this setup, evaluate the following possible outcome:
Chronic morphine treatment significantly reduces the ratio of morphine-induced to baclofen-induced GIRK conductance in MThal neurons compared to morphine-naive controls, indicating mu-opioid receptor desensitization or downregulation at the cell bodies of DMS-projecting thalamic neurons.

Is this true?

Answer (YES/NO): NO